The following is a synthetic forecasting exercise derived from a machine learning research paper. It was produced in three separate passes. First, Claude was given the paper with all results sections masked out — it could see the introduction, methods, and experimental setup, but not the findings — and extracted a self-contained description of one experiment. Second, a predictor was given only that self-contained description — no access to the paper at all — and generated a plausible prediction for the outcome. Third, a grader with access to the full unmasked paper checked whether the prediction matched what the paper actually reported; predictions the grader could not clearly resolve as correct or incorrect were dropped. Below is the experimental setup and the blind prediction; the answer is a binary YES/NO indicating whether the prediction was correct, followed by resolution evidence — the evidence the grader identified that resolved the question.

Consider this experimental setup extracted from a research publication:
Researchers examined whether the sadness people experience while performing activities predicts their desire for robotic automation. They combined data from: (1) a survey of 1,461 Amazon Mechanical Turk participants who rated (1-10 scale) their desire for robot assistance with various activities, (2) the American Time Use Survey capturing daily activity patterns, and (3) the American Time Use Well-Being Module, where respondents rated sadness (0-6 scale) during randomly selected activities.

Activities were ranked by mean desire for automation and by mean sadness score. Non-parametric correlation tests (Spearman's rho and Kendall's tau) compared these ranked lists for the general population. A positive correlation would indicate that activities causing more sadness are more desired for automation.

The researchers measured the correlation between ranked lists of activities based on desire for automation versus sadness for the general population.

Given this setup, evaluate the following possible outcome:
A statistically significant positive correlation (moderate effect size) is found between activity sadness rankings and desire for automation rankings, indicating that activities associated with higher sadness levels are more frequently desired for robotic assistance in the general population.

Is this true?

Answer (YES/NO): NO